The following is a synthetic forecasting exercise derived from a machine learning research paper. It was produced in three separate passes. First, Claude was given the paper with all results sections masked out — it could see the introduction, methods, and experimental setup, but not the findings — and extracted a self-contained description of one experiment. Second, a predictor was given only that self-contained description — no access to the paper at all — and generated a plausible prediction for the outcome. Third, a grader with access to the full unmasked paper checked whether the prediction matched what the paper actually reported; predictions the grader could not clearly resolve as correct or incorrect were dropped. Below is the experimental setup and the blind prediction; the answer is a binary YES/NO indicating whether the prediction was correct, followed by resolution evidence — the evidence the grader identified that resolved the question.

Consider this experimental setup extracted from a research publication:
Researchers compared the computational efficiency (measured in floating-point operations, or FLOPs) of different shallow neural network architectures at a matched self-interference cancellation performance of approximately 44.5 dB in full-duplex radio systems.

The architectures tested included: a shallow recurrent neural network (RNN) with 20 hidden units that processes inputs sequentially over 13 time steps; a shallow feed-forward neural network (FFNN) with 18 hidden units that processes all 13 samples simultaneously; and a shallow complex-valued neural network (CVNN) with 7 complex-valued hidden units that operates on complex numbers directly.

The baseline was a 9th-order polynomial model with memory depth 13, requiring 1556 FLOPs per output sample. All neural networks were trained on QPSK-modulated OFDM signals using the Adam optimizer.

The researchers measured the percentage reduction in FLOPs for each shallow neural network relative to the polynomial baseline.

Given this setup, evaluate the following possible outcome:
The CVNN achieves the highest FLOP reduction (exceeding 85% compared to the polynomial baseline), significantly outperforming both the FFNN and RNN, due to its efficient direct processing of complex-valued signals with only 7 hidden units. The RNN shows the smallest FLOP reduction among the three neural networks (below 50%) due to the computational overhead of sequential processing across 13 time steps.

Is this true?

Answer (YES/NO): NO